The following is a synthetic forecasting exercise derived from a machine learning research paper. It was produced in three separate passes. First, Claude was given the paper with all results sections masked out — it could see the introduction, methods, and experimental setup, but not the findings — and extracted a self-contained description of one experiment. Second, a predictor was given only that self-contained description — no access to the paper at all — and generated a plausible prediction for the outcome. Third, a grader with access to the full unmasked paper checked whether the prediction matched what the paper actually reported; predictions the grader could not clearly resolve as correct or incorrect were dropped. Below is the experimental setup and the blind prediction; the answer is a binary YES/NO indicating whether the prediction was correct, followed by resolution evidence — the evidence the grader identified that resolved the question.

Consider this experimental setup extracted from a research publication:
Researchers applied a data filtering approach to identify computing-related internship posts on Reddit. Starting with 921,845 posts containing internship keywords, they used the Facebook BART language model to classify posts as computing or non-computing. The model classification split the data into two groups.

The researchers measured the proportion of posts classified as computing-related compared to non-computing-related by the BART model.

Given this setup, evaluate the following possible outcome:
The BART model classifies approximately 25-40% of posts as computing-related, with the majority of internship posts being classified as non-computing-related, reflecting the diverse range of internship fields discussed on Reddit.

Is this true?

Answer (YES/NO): YES